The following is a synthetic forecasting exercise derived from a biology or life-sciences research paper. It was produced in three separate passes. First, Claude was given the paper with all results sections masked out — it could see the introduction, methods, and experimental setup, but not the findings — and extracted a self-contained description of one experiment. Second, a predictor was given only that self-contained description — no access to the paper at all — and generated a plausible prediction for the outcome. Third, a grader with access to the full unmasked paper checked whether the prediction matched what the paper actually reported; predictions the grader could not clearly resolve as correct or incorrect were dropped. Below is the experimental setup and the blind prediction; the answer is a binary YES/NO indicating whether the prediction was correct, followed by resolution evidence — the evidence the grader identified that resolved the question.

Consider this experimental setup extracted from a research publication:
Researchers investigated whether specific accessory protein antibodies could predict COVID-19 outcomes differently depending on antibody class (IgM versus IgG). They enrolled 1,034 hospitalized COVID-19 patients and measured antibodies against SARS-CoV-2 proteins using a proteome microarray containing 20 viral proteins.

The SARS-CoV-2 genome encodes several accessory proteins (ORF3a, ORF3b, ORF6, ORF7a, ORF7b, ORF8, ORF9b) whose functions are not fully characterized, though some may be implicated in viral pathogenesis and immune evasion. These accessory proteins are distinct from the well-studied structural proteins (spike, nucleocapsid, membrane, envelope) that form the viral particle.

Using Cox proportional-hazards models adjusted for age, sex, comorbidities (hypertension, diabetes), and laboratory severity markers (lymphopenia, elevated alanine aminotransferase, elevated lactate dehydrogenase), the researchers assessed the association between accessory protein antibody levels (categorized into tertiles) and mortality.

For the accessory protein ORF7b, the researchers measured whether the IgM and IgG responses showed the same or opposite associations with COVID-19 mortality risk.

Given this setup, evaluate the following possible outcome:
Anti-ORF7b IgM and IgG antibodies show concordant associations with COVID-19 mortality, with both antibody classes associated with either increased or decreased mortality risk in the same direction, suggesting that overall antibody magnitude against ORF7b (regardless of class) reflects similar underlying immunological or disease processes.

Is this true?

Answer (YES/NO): NO